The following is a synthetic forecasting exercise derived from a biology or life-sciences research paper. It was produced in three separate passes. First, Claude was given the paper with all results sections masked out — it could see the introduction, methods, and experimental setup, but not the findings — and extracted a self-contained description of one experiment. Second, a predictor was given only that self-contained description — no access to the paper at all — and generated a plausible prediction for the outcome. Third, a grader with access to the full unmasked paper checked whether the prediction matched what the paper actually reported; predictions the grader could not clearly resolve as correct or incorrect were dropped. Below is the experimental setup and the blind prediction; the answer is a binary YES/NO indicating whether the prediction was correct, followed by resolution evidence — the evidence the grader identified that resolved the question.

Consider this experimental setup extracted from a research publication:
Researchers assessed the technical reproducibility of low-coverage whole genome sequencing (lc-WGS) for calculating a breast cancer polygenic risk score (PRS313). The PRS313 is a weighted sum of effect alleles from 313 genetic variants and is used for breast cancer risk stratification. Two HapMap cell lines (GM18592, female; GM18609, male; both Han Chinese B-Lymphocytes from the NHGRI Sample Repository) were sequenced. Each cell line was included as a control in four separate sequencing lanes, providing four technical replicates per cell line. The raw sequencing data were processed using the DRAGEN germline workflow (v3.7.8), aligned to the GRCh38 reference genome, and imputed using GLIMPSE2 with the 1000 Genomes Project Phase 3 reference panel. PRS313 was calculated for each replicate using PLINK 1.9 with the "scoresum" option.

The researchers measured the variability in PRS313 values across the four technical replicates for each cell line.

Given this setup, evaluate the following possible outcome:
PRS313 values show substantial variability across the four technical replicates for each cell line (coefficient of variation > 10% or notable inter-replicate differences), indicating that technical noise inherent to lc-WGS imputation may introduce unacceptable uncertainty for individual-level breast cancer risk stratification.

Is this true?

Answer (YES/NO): NO